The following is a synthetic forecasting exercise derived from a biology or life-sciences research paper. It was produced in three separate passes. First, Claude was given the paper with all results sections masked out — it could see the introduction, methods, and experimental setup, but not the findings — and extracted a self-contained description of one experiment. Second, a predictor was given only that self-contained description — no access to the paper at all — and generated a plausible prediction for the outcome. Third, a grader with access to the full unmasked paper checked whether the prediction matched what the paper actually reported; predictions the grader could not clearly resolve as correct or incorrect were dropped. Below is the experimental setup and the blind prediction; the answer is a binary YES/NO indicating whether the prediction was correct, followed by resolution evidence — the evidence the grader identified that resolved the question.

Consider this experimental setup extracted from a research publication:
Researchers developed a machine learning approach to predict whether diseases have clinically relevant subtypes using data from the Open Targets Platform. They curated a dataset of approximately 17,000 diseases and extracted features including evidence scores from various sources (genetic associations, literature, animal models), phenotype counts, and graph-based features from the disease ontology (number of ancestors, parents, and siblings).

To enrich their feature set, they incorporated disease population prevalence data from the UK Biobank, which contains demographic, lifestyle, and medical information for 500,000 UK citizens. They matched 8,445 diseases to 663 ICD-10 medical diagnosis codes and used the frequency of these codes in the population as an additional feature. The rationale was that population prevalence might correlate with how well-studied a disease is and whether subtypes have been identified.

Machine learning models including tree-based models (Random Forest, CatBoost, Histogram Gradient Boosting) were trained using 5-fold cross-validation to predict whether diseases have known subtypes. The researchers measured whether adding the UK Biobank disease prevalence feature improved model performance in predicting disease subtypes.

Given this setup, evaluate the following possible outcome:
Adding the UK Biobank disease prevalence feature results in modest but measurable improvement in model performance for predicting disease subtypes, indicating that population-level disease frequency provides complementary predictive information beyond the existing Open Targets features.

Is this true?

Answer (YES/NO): NO